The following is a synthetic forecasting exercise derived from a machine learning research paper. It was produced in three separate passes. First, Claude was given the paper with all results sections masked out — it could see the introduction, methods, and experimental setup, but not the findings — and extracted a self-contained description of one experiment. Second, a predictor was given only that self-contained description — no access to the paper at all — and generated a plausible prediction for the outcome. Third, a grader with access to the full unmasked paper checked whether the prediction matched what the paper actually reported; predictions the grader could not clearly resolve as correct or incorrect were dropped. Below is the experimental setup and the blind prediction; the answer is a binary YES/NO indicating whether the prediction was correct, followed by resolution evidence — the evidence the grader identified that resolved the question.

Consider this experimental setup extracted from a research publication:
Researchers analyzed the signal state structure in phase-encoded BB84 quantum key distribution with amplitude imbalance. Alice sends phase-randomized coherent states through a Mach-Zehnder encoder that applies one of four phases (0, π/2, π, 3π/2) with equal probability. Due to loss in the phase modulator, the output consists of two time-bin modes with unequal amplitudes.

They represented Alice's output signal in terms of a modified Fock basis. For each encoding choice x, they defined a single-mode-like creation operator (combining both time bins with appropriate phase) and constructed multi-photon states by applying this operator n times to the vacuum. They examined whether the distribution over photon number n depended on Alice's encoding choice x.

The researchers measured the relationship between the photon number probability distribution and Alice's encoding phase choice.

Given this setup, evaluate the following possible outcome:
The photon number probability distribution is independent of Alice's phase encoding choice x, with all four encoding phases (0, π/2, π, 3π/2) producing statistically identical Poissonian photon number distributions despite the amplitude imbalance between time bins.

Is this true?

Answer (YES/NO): YES